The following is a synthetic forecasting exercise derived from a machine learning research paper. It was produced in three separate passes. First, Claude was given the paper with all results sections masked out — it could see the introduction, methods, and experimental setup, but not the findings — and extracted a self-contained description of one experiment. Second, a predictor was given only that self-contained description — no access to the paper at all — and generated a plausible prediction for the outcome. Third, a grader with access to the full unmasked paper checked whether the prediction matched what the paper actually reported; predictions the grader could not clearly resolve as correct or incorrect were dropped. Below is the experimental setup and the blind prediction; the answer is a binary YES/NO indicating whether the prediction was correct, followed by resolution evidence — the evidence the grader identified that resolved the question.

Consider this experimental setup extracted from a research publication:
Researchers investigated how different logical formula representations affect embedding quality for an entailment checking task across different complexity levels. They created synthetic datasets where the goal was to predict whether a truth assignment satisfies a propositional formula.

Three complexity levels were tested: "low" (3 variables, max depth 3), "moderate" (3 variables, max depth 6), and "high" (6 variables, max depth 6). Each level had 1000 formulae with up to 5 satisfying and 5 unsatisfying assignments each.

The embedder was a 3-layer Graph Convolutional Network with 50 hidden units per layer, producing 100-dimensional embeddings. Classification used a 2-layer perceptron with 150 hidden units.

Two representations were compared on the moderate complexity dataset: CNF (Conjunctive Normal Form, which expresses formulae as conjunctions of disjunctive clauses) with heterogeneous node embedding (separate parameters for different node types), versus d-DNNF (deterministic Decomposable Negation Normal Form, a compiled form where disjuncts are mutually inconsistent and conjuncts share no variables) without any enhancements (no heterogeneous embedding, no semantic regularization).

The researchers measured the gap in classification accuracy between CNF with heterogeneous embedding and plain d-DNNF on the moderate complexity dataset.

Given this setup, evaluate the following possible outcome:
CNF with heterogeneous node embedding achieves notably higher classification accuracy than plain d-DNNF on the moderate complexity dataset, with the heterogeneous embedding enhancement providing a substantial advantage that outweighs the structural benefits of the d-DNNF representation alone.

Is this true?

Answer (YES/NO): NO